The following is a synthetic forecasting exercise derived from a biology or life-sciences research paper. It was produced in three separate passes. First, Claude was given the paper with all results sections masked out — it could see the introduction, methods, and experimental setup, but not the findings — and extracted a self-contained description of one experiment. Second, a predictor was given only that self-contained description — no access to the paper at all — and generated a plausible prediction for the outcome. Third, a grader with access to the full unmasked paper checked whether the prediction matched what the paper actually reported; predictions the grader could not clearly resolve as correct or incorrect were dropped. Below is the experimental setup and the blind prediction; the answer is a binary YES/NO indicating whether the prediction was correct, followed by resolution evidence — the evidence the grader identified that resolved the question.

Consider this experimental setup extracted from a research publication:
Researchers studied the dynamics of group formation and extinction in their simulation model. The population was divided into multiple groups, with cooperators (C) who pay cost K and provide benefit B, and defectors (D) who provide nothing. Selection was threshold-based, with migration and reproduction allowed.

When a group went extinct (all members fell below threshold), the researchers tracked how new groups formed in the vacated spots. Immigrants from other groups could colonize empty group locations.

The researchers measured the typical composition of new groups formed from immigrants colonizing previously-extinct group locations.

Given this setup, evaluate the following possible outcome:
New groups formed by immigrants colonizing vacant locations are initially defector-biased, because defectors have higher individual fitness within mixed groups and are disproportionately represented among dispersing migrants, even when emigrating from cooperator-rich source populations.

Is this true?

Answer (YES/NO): NO